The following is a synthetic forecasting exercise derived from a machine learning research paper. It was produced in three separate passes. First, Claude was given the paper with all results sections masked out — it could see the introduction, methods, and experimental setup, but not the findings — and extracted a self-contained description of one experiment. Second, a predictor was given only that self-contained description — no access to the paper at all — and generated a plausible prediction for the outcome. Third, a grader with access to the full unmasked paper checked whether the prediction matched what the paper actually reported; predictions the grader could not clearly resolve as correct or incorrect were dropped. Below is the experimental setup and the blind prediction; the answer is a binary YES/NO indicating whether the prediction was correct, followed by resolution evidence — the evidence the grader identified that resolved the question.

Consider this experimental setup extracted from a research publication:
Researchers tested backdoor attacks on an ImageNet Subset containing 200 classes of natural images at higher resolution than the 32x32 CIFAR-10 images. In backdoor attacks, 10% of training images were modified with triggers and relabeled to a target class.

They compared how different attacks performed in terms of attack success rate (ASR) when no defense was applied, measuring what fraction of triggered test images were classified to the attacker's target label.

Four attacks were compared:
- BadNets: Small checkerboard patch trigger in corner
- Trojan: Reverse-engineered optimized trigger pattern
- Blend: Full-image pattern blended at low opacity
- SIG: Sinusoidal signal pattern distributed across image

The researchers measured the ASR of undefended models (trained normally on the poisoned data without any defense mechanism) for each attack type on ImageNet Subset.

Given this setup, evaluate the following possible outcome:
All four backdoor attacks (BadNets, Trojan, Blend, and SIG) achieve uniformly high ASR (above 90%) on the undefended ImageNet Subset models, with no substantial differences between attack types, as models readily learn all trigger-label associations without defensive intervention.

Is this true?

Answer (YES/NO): YES